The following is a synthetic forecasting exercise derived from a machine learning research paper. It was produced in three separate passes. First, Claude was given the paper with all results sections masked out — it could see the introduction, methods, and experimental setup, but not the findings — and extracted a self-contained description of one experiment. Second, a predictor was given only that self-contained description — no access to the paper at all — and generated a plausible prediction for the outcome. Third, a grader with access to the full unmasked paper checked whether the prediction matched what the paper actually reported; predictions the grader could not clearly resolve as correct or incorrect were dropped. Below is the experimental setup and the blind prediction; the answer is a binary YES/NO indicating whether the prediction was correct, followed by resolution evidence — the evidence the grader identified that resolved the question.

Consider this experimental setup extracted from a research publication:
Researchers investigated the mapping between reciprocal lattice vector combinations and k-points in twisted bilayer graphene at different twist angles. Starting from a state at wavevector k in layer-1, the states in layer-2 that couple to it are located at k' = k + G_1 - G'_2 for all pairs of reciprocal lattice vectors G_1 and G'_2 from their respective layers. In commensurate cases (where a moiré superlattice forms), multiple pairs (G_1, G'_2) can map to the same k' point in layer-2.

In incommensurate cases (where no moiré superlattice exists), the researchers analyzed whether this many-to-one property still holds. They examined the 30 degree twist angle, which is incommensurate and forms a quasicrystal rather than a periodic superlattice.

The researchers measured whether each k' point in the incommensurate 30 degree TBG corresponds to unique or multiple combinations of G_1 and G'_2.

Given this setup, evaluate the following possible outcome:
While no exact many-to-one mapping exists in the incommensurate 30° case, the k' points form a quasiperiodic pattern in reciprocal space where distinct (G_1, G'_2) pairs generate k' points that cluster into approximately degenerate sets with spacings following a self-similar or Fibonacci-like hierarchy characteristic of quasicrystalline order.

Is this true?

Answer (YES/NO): NO